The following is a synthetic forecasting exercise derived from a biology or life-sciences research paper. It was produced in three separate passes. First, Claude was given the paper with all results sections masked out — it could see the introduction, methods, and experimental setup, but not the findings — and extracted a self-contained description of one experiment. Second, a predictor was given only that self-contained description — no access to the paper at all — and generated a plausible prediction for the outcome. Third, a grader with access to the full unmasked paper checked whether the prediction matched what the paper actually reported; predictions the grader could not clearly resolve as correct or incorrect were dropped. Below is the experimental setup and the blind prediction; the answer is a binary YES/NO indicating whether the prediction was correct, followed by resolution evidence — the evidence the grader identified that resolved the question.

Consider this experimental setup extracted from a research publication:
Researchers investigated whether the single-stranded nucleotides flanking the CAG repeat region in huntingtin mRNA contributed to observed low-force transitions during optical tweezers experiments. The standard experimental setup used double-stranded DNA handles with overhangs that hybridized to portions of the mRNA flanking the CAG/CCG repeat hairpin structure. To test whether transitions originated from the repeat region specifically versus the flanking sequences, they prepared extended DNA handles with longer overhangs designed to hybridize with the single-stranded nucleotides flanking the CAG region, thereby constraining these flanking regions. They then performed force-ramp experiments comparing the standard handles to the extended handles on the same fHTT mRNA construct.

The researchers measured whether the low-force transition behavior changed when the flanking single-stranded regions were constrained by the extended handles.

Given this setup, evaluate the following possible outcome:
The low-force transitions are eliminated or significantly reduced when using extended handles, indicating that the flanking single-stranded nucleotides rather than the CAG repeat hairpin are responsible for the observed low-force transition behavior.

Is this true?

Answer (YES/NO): NO